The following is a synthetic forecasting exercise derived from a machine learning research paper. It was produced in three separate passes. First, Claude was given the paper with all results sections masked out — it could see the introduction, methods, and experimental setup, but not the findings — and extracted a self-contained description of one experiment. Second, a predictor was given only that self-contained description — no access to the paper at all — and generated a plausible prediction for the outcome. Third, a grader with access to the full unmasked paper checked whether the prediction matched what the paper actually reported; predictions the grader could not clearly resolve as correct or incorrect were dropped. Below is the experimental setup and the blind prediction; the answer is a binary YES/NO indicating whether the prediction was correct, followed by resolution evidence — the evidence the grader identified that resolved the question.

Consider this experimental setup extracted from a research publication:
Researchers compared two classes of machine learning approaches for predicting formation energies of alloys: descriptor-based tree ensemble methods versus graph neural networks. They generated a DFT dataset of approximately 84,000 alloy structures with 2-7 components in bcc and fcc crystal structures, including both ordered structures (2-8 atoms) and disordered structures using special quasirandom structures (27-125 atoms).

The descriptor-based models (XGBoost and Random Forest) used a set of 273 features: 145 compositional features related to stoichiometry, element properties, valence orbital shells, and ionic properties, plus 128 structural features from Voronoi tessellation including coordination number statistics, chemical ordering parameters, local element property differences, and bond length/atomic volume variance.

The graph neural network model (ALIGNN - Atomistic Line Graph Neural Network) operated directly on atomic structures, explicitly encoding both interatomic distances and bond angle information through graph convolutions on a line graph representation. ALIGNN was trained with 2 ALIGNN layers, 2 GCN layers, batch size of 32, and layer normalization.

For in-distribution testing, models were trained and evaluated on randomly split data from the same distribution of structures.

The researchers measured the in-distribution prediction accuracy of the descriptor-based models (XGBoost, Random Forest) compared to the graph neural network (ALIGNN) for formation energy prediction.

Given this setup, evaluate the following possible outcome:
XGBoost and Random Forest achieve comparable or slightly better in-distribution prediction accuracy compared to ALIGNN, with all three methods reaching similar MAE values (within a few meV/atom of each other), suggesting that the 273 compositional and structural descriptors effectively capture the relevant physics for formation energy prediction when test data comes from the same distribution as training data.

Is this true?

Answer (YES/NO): NO